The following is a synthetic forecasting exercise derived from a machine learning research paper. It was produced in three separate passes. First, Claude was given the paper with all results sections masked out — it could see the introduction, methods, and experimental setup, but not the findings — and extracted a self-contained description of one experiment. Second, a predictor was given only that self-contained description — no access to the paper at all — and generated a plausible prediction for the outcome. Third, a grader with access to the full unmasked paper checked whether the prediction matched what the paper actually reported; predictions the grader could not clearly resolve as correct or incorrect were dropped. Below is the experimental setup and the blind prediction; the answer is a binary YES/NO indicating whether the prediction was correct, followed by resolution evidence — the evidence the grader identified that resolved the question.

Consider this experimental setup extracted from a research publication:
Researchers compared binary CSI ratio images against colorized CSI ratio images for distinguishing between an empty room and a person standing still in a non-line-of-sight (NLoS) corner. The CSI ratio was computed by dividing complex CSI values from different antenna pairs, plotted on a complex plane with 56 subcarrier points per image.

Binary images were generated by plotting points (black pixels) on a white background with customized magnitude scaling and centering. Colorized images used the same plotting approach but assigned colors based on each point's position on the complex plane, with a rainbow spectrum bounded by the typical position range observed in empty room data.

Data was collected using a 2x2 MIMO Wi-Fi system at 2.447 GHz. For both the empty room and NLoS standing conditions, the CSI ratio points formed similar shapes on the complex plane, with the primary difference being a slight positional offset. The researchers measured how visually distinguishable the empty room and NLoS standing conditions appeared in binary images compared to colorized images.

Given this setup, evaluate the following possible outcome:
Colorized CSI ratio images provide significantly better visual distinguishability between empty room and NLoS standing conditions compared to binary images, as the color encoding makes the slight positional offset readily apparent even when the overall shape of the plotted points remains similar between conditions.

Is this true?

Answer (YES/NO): YES